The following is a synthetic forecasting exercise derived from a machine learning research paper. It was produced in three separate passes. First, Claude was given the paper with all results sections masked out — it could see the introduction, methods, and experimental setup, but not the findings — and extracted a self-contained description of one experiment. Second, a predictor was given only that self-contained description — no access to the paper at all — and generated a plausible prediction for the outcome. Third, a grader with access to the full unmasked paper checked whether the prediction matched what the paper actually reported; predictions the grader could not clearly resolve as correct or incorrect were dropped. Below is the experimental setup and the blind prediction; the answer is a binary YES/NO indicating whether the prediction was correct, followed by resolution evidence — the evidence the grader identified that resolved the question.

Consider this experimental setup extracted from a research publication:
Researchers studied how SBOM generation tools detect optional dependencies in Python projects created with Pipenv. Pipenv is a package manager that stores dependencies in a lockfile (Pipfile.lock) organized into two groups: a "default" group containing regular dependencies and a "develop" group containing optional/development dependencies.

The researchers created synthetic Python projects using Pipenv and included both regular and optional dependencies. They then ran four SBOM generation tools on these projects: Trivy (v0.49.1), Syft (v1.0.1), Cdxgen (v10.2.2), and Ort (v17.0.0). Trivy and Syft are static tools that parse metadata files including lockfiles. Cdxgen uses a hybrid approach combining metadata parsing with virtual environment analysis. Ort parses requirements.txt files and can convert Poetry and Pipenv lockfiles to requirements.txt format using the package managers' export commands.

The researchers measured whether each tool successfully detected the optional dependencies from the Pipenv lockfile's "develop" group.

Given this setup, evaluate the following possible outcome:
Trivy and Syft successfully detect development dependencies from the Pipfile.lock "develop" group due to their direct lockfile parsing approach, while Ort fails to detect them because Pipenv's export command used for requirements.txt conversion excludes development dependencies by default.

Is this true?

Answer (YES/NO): NO